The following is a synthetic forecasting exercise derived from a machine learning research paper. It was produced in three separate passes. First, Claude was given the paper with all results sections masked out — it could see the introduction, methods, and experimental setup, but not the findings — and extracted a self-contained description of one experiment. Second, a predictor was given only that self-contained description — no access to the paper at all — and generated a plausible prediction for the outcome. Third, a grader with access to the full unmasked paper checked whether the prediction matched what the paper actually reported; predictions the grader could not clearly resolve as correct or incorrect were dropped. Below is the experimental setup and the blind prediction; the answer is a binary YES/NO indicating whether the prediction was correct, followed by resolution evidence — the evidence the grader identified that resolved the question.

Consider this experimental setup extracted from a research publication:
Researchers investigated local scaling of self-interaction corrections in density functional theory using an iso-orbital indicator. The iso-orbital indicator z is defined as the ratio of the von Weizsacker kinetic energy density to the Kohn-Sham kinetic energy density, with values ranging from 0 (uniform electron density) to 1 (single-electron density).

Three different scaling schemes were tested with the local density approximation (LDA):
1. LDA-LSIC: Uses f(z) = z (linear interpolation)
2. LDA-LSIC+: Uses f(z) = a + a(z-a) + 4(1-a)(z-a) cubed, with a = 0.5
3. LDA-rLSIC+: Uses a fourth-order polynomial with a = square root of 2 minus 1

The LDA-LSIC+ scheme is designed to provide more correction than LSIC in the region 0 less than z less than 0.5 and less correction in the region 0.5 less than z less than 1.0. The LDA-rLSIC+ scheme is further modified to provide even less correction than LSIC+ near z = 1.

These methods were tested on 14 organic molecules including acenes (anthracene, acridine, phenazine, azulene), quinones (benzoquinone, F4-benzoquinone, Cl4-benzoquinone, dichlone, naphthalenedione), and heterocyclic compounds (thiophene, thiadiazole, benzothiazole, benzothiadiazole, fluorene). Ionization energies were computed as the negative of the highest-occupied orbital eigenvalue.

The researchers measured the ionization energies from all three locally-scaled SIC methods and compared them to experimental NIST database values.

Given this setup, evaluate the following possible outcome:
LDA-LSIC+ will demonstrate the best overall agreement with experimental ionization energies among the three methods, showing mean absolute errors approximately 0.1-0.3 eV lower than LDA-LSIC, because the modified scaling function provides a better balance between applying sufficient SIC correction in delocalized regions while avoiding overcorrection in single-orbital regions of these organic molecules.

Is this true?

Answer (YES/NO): NO